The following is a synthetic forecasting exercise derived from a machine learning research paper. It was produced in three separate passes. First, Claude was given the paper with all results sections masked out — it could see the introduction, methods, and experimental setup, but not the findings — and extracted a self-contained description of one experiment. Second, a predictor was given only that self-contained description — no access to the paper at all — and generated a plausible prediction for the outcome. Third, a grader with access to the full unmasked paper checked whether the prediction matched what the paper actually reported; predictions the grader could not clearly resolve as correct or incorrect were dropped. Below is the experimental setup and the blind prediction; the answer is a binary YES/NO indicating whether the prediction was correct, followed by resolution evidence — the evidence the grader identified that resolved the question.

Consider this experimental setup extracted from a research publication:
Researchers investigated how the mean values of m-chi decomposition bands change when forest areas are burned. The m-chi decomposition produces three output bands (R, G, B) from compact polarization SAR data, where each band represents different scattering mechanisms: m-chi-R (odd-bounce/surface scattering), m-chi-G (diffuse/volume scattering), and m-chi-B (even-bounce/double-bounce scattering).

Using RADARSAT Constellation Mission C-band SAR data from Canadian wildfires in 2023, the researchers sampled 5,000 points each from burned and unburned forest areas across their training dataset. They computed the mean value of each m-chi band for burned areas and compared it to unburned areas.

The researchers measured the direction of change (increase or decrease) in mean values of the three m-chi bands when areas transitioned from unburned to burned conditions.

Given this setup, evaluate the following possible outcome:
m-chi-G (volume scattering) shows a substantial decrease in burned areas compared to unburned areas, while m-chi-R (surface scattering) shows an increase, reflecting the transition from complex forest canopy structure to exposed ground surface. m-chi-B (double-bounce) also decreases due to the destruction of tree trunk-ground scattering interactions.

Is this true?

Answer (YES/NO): NO